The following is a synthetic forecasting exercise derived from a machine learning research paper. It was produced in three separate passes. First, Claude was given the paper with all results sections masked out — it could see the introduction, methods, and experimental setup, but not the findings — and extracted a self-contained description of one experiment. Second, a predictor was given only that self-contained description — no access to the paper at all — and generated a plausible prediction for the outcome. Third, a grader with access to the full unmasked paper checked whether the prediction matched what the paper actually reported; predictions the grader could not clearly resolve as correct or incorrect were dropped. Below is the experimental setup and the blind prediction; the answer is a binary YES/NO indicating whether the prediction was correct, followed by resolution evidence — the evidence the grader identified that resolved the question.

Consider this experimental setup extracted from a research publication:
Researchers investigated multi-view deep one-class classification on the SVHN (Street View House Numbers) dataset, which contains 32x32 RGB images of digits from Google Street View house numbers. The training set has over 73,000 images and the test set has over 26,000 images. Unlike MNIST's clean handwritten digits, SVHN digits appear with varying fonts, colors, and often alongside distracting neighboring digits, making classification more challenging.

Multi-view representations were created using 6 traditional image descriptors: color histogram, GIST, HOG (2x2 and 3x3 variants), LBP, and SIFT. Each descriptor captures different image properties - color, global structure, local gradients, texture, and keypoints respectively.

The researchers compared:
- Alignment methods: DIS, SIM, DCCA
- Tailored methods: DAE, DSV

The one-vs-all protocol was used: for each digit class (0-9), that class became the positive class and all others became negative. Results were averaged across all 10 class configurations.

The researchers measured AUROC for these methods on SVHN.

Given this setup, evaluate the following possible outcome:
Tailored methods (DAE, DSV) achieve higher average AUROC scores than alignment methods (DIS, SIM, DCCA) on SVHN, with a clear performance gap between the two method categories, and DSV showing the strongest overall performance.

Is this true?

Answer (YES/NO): NO